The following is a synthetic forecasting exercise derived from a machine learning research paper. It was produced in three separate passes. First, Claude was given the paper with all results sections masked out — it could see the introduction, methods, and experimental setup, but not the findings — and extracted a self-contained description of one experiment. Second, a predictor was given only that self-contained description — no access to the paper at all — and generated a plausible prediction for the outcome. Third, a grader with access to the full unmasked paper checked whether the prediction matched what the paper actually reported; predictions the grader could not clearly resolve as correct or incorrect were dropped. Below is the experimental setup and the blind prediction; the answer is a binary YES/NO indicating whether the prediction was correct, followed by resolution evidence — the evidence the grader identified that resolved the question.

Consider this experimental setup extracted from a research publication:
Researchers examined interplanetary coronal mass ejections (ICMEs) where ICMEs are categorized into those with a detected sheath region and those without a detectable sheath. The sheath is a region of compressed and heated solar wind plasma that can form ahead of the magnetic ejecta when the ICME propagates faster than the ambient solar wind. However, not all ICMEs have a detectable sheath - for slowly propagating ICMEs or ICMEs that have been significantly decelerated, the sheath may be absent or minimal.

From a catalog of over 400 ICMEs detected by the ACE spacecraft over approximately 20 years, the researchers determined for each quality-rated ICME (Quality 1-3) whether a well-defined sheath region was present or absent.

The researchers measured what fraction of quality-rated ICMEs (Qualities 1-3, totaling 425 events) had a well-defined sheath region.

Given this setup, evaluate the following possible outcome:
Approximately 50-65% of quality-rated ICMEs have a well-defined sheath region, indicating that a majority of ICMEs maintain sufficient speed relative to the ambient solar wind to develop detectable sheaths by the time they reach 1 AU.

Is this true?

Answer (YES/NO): NO